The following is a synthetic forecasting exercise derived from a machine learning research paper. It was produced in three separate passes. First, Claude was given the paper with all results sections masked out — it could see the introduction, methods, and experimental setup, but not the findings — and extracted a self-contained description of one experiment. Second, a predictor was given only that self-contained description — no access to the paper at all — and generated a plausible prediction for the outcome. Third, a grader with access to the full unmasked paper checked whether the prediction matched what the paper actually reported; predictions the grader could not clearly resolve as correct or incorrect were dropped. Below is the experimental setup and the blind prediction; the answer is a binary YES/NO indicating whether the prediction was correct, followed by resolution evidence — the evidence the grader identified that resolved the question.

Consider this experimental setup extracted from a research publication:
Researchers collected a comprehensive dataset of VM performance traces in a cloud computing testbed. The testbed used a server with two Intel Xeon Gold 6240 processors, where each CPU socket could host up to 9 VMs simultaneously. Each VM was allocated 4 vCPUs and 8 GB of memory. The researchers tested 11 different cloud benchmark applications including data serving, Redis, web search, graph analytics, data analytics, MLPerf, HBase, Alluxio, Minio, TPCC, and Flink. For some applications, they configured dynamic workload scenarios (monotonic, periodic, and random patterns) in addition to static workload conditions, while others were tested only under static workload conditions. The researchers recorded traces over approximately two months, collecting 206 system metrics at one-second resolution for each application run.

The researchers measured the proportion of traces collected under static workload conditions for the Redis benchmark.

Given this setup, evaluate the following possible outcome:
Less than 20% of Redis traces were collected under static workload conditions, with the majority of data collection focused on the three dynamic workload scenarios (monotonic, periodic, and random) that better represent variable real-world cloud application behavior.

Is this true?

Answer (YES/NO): NO